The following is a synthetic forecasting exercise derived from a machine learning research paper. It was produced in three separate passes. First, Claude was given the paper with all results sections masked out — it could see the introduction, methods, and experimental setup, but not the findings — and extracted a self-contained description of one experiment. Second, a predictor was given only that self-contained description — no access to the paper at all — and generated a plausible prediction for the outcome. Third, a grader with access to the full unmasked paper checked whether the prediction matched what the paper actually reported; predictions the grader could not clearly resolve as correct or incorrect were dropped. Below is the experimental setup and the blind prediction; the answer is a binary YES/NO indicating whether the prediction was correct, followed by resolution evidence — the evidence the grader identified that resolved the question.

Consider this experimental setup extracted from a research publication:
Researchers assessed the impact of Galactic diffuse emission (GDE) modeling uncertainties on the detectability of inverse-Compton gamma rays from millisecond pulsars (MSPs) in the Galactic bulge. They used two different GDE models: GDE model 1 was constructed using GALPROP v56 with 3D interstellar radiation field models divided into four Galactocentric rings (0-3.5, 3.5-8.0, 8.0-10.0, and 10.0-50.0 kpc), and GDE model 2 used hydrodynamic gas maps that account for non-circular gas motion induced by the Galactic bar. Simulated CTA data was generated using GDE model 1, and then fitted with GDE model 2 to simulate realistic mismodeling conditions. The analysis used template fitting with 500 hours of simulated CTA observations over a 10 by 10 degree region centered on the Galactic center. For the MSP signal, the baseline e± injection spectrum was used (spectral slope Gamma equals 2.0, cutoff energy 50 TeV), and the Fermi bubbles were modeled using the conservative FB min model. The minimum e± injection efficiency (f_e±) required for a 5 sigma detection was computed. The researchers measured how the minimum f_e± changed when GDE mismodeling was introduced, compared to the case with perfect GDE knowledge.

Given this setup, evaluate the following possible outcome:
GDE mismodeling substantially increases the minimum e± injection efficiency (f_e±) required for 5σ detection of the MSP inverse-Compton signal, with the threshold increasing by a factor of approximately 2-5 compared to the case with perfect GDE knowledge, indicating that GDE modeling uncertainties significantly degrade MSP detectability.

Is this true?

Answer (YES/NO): NO